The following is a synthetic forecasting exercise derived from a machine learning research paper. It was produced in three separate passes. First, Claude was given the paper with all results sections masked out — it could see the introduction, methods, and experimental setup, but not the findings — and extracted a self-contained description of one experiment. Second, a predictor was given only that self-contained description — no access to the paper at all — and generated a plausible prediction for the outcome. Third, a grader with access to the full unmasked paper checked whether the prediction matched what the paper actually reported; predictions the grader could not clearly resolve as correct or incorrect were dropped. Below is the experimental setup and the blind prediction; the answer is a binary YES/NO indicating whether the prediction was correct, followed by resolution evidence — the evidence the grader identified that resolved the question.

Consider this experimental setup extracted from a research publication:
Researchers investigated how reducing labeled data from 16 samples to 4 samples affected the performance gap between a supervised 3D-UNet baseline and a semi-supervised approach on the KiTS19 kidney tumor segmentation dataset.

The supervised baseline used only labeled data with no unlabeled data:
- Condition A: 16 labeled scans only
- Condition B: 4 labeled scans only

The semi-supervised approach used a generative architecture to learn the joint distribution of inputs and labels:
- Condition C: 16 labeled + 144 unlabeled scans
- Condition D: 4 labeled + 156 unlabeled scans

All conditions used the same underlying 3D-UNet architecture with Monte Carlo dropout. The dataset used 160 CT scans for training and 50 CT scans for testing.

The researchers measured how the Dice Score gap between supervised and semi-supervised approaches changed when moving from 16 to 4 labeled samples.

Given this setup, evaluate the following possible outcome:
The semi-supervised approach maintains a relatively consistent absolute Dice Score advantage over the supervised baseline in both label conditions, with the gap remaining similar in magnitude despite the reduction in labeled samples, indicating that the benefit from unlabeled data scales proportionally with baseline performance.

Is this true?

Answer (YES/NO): NO